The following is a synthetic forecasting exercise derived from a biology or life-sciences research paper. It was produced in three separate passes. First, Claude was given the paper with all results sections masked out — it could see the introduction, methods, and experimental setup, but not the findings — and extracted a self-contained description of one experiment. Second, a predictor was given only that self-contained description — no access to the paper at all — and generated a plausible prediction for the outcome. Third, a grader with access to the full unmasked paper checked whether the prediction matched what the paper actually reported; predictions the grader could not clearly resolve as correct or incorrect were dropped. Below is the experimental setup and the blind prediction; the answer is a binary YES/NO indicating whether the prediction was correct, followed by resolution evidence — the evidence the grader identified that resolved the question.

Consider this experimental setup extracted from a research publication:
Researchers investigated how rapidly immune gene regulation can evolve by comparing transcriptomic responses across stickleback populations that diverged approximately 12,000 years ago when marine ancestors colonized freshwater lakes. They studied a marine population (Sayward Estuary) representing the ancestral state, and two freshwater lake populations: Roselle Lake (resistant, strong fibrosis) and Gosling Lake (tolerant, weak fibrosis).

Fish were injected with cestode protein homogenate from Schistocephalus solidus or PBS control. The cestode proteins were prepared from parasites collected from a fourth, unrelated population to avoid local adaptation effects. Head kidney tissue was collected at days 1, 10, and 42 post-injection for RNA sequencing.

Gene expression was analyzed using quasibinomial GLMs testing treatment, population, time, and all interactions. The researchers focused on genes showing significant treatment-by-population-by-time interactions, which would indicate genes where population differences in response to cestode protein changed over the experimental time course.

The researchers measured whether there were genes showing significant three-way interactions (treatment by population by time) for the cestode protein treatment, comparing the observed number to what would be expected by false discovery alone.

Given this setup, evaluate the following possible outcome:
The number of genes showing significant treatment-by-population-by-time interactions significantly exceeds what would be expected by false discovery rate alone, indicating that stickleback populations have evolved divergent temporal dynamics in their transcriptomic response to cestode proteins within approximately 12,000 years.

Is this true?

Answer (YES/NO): NO